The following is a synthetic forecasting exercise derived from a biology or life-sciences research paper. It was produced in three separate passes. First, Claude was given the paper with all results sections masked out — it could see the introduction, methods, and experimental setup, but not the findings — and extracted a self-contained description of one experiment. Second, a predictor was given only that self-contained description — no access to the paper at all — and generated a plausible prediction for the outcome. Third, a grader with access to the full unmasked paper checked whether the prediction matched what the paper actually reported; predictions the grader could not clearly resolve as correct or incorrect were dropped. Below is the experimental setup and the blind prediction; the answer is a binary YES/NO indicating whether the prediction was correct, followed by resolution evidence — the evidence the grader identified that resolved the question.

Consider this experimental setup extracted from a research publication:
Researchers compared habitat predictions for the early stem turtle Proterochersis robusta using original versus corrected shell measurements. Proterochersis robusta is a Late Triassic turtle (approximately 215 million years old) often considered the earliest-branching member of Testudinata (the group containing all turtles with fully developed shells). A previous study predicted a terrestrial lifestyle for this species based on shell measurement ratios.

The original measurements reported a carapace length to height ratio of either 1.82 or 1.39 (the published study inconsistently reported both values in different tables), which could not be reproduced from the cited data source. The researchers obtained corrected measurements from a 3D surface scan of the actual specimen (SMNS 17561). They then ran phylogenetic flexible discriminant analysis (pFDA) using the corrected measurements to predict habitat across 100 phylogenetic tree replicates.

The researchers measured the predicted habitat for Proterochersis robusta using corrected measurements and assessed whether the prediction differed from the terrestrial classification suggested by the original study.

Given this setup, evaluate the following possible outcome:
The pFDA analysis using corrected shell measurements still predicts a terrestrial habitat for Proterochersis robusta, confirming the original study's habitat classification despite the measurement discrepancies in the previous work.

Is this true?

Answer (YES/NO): NO